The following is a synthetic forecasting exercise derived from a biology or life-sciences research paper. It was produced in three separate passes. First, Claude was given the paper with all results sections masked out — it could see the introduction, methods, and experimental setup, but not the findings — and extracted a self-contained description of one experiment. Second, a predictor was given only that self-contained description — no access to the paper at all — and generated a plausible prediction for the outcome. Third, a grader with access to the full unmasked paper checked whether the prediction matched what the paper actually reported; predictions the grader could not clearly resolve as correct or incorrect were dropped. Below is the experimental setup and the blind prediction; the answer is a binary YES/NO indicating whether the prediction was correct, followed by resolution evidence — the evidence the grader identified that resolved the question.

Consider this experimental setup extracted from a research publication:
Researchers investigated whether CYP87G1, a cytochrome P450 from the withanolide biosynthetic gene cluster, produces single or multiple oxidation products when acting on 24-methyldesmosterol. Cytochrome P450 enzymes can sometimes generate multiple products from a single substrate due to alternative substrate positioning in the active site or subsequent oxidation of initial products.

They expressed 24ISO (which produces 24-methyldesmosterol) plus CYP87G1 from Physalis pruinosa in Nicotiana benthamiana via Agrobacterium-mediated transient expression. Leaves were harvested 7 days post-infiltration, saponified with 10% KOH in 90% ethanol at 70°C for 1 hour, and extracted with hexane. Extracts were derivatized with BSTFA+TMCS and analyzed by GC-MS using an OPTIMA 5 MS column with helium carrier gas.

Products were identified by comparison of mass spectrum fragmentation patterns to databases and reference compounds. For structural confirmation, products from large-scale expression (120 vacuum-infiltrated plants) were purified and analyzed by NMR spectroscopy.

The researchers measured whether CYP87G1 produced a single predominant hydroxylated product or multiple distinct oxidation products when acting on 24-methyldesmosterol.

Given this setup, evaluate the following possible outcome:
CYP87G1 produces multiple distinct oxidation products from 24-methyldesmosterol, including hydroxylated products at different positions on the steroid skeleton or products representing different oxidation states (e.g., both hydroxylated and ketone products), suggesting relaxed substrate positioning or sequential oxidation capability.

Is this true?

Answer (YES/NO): NO